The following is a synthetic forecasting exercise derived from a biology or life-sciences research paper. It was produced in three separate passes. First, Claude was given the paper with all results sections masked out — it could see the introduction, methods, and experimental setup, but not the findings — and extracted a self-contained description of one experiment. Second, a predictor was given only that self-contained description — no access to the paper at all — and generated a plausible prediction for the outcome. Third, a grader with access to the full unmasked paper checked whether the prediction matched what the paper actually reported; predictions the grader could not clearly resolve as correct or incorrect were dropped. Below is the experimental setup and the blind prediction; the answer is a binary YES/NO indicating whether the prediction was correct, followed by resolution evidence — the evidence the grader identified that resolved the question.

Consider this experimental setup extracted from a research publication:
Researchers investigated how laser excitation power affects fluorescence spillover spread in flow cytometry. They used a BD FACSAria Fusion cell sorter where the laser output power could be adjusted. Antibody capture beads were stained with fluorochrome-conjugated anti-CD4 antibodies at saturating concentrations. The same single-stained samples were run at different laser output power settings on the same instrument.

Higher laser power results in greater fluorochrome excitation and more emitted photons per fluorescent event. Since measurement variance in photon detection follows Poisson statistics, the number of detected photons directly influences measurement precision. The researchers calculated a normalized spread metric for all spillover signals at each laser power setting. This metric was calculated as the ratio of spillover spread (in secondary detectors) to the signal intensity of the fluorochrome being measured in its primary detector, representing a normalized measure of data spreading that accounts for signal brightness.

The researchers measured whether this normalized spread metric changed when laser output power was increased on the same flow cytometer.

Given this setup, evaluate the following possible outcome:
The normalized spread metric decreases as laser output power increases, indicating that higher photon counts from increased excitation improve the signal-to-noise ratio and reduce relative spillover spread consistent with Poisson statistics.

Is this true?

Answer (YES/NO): NO